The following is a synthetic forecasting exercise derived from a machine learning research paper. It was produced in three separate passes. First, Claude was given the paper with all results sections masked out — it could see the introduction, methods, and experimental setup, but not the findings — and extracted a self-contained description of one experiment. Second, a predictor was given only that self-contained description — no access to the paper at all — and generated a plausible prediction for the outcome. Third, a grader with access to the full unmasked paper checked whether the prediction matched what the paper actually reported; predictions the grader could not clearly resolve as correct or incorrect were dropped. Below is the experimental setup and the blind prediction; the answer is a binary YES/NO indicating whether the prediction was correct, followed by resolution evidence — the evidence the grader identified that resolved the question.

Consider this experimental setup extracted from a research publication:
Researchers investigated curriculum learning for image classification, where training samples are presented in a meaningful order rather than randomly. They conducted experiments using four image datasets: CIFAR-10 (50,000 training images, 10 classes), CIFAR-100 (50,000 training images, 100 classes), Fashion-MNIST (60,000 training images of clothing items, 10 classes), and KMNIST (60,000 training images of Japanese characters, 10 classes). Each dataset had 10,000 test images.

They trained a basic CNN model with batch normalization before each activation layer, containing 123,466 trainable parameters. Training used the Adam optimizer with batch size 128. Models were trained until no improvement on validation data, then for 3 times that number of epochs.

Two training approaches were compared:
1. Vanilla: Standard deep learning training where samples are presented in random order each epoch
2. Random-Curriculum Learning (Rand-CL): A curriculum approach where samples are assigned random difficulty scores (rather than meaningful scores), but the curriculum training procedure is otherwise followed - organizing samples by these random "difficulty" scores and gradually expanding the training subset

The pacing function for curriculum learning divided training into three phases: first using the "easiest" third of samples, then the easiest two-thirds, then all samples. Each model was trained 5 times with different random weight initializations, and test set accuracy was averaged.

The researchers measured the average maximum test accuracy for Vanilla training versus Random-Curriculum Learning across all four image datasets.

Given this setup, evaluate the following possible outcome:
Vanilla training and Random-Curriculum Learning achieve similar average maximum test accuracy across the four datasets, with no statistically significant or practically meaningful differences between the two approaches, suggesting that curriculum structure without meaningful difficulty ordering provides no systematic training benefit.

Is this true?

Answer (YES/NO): NO